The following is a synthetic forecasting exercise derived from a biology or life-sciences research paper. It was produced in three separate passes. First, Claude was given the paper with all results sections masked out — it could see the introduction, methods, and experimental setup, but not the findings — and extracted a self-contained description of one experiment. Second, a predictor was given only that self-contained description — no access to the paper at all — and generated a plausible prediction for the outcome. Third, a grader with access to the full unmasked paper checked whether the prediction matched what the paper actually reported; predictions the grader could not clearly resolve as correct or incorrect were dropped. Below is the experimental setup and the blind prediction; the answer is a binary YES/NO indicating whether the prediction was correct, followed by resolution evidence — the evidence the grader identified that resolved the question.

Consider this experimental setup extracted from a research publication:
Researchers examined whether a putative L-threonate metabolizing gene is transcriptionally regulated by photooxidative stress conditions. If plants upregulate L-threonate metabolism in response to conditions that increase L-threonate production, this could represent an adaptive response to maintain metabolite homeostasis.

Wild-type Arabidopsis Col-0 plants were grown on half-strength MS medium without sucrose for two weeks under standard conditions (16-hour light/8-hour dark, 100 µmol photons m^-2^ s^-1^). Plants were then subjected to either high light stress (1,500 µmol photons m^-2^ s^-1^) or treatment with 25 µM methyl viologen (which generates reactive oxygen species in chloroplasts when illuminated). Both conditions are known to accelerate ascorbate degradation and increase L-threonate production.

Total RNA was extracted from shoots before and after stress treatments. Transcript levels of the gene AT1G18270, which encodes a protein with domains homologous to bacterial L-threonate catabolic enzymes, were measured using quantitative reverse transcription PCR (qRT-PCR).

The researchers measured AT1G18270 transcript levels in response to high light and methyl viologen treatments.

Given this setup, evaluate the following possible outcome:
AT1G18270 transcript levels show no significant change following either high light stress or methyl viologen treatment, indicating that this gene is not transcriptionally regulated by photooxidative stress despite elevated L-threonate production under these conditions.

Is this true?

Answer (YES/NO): NO